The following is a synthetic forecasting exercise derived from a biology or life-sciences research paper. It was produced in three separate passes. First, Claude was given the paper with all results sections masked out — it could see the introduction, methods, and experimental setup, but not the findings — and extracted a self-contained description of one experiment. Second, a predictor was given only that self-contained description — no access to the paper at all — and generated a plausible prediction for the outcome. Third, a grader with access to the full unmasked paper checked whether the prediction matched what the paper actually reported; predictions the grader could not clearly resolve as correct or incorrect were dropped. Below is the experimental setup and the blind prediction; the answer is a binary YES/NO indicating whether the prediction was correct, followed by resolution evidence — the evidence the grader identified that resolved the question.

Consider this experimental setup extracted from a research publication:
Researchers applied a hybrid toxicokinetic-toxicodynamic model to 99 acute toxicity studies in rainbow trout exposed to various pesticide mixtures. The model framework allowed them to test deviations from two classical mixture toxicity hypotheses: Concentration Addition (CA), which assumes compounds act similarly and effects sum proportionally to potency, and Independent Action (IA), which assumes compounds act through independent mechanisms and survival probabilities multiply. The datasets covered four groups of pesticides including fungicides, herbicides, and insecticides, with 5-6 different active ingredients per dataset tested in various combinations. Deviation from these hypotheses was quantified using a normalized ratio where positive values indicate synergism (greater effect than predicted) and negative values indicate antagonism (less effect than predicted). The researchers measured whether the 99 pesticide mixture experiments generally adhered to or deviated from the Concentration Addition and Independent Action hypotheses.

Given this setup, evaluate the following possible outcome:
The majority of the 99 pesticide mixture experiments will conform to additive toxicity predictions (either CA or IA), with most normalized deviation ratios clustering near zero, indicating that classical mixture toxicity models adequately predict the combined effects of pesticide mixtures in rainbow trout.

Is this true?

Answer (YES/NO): YES